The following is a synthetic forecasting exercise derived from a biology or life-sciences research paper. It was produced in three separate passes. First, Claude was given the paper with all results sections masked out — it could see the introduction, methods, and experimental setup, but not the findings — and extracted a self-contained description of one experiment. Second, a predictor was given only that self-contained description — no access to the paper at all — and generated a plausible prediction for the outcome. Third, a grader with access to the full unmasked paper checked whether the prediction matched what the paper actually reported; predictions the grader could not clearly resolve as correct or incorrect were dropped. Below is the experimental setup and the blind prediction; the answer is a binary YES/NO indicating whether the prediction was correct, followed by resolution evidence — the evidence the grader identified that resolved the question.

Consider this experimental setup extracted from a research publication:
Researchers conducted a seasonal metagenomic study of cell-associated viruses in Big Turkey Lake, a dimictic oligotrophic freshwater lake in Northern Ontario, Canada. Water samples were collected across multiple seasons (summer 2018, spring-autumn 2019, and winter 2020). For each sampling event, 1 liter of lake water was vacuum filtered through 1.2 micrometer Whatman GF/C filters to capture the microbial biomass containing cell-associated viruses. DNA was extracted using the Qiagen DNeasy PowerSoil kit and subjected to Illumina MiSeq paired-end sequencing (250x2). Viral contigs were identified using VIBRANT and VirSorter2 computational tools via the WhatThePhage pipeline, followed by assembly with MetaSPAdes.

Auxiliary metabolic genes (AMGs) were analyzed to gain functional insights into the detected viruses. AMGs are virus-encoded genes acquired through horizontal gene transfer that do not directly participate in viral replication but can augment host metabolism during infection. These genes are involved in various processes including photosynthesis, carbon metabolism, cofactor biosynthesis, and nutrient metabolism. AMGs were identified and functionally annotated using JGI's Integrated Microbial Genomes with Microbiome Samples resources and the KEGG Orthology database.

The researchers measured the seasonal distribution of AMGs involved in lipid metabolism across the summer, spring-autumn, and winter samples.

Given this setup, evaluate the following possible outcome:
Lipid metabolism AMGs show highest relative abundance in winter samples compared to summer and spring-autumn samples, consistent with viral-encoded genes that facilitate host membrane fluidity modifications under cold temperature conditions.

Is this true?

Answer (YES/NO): NO